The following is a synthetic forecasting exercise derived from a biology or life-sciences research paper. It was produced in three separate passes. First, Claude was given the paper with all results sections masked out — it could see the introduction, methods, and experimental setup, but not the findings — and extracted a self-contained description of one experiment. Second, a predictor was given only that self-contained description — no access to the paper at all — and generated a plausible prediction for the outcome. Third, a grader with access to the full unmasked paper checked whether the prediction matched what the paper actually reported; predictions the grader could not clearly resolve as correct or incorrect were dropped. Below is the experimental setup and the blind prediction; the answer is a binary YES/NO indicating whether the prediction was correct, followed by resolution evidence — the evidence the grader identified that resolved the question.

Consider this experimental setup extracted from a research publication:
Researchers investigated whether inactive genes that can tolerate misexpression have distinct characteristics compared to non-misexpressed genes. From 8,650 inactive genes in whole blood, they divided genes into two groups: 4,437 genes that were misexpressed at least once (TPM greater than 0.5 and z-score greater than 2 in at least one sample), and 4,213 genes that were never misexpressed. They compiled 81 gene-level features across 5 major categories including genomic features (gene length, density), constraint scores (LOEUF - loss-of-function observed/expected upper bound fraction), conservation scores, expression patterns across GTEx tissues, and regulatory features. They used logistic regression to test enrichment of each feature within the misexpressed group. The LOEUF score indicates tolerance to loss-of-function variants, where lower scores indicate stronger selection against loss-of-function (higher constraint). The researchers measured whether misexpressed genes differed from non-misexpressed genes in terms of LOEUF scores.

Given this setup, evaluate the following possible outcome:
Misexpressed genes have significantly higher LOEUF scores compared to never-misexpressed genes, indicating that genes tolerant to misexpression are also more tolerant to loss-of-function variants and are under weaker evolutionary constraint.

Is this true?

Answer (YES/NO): YES